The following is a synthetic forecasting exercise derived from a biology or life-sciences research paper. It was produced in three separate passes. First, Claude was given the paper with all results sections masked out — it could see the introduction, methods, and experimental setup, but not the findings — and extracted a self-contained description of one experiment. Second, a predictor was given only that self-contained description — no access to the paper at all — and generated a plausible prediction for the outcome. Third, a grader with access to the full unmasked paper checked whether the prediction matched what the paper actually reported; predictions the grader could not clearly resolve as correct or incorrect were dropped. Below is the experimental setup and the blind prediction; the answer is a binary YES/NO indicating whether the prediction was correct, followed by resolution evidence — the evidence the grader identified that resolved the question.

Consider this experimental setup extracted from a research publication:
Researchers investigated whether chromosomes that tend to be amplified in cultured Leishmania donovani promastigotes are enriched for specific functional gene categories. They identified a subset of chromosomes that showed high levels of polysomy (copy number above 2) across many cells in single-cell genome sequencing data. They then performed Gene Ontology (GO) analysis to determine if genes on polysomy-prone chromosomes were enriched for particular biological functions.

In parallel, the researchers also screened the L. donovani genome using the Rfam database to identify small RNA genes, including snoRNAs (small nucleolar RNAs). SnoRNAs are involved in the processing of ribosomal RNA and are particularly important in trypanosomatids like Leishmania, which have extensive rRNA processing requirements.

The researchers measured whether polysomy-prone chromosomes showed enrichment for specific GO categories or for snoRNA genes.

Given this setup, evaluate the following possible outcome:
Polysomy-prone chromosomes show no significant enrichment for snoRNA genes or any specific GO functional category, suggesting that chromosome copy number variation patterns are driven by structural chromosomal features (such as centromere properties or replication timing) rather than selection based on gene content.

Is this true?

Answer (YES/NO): NO